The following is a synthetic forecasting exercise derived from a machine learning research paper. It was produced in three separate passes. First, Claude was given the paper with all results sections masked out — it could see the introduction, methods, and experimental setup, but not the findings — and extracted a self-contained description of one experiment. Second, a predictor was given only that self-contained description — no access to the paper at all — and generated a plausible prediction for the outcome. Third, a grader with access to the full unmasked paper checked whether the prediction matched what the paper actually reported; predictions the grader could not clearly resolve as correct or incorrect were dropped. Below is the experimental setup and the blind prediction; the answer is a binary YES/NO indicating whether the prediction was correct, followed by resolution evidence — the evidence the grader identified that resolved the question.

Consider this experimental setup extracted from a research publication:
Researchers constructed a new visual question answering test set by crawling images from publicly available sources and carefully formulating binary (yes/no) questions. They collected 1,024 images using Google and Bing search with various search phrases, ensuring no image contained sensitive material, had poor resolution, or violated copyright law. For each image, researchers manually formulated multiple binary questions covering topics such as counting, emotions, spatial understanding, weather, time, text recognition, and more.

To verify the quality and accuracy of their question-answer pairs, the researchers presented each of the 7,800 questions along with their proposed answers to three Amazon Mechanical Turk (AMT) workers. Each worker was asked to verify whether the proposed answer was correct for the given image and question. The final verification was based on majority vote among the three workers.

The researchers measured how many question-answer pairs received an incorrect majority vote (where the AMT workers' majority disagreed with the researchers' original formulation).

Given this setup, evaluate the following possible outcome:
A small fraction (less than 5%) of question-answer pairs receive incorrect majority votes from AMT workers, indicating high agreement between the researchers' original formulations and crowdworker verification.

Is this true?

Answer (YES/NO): YES